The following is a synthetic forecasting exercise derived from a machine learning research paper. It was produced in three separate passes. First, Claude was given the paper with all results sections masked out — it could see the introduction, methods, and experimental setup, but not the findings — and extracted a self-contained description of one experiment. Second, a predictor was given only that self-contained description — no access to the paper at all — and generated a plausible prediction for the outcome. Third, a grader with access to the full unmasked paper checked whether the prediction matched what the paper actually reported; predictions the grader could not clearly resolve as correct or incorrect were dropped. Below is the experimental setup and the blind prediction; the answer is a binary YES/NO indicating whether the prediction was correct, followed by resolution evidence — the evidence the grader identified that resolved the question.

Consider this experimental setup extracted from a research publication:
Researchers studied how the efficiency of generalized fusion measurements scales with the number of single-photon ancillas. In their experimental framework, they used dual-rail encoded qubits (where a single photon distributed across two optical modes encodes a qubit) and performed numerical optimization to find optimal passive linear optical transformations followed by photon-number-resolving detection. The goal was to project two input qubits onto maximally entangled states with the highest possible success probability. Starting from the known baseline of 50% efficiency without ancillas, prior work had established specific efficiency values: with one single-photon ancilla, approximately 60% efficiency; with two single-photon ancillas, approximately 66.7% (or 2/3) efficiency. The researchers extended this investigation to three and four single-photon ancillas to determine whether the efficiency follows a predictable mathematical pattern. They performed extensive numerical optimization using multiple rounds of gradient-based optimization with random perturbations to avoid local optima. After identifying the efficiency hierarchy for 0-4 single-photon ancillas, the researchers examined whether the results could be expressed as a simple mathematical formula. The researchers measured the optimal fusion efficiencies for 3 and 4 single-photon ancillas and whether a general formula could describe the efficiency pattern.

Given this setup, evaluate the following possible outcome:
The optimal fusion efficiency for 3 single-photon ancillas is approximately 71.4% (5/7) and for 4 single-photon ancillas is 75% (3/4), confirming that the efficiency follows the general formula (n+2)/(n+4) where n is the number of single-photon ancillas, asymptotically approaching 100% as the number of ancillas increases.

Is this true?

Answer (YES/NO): NO